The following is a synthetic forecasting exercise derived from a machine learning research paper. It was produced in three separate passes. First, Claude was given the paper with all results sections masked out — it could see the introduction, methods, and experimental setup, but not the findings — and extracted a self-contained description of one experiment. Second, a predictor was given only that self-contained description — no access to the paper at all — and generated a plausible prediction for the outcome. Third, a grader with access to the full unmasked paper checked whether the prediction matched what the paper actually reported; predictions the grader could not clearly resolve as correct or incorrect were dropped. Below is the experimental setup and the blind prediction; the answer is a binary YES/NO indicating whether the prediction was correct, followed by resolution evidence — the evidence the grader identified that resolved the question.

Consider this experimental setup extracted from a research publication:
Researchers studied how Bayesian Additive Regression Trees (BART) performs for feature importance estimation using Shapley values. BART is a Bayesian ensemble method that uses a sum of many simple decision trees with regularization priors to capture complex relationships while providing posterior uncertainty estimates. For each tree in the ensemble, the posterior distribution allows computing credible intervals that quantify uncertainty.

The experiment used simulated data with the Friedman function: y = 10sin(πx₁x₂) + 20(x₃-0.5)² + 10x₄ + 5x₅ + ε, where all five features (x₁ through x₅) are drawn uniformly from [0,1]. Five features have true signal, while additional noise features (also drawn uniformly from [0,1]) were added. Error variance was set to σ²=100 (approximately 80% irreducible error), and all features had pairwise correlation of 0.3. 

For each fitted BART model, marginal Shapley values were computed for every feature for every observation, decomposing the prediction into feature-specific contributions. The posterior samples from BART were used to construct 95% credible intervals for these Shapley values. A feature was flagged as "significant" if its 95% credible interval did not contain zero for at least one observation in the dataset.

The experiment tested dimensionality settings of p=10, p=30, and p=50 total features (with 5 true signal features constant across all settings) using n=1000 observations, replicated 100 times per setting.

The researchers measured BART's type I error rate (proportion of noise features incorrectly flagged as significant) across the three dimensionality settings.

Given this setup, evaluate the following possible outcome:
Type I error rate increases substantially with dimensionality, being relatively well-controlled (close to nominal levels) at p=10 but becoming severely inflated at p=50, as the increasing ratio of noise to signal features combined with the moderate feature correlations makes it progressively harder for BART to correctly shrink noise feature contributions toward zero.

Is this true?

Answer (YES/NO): NO